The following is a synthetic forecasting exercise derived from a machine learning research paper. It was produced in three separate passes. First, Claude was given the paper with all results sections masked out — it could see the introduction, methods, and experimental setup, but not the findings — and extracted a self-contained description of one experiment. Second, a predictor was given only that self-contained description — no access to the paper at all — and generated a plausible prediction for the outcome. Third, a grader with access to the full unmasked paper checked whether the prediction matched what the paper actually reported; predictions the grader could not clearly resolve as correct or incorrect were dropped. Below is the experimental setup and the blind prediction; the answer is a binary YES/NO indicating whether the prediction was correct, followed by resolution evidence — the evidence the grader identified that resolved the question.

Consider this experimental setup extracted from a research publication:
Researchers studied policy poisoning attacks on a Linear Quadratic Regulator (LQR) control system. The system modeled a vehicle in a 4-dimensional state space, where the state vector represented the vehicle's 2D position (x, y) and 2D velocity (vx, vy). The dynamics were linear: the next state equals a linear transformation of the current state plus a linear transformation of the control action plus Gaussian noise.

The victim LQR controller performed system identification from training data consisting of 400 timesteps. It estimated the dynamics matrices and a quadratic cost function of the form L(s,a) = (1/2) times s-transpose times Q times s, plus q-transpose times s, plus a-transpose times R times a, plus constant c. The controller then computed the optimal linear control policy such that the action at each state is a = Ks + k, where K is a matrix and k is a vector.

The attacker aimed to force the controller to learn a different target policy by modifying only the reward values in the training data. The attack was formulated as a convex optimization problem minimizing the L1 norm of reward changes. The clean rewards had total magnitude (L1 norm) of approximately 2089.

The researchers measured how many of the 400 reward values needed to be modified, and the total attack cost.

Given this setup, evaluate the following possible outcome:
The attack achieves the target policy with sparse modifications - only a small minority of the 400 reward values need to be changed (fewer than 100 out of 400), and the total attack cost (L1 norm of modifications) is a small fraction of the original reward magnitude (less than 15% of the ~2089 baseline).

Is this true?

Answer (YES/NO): YES